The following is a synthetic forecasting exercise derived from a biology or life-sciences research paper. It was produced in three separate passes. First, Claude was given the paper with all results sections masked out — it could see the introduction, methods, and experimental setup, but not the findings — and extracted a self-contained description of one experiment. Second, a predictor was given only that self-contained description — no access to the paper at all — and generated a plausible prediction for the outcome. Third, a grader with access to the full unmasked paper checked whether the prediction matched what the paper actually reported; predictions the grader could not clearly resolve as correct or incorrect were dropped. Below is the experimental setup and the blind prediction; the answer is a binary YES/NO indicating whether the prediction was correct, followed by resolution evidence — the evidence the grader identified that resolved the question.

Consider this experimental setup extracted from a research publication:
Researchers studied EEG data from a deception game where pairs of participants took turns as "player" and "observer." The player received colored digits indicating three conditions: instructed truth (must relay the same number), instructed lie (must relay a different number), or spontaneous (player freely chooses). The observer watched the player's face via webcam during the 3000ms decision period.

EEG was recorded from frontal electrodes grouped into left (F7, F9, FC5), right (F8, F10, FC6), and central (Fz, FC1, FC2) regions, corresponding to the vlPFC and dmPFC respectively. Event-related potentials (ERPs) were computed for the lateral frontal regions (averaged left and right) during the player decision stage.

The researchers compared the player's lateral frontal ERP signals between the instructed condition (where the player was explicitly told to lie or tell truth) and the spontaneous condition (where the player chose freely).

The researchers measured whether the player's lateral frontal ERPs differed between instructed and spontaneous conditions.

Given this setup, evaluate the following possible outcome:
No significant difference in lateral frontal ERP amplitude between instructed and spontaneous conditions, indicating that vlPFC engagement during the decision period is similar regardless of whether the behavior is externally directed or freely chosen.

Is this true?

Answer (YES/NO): NO